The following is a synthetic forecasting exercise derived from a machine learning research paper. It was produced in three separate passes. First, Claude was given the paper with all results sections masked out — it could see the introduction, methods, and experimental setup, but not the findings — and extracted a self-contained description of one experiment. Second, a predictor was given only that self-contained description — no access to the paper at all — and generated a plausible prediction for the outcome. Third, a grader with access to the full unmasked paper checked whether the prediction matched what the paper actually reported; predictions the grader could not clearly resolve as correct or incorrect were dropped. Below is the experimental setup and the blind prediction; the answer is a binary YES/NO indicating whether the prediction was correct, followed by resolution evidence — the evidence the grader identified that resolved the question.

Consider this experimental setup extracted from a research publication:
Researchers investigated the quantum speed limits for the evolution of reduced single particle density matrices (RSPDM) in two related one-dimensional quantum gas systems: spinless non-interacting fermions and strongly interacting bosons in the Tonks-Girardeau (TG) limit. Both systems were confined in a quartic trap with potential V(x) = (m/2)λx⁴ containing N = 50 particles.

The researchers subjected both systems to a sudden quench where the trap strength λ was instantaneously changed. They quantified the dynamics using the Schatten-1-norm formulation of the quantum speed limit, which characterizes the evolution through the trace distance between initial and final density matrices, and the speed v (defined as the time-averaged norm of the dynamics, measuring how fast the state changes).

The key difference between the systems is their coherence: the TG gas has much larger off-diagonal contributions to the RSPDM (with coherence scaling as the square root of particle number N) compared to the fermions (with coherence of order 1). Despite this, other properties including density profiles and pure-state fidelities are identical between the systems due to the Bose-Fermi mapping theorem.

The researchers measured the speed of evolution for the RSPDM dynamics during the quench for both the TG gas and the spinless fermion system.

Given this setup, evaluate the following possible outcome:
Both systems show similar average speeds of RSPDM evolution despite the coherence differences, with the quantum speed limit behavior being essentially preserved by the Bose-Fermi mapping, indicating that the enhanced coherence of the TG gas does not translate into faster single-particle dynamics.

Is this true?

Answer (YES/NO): NO